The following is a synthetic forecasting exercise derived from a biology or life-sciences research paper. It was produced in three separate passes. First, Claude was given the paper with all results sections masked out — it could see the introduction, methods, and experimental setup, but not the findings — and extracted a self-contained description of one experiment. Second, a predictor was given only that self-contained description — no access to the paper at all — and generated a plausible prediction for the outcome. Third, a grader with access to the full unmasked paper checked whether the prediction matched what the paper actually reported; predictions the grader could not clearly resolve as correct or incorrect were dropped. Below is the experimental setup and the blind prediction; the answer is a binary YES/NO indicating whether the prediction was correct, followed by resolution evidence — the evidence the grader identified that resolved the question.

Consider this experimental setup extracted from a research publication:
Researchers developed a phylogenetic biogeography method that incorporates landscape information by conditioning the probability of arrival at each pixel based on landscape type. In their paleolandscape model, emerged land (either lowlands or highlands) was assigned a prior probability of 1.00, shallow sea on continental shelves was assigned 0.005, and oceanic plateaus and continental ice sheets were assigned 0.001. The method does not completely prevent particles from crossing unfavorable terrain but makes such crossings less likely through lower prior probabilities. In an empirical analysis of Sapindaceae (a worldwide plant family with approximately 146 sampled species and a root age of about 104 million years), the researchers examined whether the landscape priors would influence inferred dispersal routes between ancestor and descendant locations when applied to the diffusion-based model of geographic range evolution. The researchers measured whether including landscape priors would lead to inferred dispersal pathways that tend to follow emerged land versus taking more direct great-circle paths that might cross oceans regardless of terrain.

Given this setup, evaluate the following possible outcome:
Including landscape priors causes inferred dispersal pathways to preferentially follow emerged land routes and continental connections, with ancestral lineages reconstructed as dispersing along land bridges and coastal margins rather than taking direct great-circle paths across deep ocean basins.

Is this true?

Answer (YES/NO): YES